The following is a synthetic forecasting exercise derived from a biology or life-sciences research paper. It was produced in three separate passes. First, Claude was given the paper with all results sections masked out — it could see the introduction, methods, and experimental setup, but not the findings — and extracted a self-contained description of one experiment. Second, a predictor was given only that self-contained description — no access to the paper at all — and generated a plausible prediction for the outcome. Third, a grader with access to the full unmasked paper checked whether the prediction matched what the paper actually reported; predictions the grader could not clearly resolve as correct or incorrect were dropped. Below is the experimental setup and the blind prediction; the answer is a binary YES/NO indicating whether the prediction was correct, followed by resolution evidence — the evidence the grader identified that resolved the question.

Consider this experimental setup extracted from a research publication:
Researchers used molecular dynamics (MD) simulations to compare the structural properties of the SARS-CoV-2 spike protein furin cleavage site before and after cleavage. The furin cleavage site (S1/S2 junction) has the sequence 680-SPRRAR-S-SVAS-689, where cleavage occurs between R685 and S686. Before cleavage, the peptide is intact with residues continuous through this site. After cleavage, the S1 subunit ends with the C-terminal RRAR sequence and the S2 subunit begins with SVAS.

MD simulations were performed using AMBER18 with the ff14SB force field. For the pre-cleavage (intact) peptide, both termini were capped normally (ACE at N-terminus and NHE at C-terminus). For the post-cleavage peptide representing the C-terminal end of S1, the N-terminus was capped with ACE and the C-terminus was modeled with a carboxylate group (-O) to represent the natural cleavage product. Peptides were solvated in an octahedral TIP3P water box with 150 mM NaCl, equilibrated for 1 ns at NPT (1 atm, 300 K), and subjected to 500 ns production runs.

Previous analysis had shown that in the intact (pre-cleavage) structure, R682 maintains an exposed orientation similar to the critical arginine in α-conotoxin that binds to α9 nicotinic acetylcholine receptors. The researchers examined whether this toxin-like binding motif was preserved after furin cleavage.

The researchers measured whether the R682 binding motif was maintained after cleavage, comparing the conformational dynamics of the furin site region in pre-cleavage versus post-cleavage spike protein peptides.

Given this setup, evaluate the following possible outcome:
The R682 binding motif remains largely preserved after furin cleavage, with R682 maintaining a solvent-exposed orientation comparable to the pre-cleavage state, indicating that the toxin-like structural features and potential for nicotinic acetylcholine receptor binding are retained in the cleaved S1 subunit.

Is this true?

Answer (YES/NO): NO